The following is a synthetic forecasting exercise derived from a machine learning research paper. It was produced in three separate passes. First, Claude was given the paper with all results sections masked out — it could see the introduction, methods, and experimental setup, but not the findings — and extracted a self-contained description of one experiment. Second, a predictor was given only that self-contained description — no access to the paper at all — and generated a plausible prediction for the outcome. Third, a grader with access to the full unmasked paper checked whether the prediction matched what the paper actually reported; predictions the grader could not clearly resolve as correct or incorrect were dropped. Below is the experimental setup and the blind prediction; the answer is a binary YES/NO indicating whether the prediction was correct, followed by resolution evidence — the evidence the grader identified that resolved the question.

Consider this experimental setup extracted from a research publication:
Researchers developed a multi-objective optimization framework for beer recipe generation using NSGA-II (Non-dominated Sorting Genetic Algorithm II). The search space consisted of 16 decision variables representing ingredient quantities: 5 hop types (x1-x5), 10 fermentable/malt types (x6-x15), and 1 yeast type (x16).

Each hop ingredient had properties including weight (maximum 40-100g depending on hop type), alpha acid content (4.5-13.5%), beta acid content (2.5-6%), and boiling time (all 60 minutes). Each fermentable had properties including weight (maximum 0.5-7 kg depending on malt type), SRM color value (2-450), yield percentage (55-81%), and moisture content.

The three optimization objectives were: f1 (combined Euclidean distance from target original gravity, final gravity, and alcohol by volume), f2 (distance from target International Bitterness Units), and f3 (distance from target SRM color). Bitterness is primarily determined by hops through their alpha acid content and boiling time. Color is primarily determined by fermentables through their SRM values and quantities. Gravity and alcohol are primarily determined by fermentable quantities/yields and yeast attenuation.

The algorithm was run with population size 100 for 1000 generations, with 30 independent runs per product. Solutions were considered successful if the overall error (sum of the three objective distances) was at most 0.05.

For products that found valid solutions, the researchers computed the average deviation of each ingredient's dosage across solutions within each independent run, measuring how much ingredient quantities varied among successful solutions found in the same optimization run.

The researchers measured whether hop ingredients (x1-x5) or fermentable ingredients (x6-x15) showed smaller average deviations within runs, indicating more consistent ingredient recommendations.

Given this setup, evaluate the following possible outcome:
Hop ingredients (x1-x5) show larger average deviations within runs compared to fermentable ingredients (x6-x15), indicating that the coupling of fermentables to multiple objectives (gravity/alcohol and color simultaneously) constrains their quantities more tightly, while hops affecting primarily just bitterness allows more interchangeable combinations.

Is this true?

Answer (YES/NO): NO